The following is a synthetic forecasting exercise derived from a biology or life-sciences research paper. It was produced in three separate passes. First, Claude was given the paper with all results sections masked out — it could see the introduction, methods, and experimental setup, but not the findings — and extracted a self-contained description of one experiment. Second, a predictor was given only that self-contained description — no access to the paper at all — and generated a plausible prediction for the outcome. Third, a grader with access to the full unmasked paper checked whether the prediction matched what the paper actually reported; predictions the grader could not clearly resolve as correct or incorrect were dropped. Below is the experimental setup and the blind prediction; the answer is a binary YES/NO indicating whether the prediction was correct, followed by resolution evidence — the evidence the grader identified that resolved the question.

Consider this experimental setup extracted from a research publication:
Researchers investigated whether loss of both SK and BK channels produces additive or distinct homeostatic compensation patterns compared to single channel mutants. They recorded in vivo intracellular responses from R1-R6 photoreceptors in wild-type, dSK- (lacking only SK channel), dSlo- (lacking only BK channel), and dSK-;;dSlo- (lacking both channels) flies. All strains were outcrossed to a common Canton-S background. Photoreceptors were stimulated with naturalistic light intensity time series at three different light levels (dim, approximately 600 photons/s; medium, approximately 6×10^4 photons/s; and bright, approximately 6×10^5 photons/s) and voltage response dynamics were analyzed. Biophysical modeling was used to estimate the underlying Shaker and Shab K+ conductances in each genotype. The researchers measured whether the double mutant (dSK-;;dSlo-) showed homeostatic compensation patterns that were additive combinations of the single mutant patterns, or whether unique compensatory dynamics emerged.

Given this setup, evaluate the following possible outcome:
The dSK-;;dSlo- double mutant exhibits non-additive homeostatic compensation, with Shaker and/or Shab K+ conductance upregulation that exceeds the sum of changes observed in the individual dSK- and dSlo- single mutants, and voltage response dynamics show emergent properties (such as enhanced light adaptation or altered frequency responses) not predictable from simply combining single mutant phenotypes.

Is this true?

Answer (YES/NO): NO